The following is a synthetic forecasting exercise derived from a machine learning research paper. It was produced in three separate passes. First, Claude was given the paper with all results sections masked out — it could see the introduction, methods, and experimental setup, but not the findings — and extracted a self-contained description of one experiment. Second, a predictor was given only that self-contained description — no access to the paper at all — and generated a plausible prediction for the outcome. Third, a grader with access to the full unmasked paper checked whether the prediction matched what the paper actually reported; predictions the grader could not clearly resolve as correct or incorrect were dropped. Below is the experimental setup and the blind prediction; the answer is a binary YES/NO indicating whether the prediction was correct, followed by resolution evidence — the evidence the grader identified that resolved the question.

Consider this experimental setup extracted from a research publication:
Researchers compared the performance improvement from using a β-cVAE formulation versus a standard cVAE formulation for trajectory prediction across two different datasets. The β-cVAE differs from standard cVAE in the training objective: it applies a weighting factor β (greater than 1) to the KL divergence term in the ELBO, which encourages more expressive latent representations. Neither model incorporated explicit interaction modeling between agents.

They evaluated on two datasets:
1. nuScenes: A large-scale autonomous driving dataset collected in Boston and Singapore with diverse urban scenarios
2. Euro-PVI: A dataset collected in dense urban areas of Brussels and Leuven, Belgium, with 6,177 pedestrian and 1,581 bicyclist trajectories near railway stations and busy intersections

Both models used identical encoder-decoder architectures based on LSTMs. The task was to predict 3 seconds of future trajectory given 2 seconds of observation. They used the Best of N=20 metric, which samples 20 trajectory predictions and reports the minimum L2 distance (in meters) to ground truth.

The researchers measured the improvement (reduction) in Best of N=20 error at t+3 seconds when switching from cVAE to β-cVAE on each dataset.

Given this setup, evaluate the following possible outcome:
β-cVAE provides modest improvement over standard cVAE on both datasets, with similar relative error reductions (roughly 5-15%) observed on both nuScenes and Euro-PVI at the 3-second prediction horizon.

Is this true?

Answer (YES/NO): NO